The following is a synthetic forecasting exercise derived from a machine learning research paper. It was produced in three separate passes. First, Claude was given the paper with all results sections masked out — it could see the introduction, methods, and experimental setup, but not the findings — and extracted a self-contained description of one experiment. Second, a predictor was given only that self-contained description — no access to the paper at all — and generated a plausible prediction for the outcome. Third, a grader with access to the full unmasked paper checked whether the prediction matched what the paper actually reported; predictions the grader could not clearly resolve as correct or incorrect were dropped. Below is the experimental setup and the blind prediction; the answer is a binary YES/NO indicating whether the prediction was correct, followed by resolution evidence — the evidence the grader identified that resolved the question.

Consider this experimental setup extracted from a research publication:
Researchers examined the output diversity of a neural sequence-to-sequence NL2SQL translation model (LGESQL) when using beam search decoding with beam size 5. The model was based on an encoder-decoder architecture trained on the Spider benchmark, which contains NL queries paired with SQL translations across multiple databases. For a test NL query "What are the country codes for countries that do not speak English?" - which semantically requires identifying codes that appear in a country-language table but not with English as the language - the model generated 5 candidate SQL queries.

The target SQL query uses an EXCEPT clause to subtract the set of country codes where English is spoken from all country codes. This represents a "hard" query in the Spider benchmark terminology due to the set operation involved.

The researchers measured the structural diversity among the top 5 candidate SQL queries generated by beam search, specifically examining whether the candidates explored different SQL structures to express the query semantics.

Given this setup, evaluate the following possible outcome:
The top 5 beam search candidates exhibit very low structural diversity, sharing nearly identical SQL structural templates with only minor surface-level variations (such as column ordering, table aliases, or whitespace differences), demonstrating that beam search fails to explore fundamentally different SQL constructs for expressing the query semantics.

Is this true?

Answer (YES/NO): NO